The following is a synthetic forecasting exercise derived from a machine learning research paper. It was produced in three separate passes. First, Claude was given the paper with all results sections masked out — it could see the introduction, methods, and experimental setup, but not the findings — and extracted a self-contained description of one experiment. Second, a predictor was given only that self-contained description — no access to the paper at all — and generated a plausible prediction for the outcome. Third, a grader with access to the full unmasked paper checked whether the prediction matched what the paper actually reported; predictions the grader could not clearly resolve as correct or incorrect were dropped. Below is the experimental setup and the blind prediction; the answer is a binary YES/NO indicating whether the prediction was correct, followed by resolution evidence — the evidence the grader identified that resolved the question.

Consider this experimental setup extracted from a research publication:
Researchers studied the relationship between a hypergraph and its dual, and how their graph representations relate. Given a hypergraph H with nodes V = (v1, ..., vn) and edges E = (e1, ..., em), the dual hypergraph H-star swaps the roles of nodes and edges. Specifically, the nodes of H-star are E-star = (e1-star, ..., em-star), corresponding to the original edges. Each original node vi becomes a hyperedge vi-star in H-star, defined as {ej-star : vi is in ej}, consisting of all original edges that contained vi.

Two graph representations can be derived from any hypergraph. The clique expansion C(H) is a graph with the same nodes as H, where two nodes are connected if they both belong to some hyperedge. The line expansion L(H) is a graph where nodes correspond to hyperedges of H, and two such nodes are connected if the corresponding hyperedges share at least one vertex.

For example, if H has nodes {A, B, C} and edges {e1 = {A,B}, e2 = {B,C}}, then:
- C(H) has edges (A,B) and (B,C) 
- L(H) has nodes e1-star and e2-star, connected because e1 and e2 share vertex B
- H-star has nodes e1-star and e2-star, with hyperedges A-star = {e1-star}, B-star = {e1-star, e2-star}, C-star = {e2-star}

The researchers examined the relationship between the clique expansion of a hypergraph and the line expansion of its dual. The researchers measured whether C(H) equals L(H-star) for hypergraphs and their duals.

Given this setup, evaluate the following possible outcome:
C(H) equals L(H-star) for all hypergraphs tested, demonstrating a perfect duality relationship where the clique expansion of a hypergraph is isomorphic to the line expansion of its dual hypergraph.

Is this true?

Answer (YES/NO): YES